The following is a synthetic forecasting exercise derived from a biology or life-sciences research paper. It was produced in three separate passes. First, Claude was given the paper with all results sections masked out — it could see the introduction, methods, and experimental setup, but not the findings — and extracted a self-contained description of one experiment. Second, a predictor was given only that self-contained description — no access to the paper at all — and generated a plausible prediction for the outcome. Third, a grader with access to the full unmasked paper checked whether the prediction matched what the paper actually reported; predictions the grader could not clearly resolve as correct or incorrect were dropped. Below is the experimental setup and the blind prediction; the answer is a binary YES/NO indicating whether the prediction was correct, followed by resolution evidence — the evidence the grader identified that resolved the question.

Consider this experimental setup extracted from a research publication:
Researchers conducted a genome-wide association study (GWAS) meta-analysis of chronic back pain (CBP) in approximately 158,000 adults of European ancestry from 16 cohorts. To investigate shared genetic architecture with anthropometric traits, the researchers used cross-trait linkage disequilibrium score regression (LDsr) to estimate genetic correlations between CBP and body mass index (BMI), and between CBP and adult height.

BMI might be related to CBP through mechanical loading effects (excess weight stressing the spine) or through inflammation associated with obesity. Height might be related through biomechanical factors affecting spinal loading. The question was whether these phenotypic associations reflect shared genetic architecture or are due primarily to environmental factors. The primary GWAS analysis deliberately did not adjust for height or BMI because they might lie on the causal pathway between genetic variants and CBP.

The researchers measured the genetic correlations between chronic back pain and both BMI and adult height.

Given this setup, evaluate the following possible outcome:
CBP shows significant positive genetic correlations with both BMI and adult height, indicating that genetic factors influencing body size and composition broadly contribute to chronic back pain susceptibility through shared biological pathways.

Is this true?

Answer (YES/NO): NO